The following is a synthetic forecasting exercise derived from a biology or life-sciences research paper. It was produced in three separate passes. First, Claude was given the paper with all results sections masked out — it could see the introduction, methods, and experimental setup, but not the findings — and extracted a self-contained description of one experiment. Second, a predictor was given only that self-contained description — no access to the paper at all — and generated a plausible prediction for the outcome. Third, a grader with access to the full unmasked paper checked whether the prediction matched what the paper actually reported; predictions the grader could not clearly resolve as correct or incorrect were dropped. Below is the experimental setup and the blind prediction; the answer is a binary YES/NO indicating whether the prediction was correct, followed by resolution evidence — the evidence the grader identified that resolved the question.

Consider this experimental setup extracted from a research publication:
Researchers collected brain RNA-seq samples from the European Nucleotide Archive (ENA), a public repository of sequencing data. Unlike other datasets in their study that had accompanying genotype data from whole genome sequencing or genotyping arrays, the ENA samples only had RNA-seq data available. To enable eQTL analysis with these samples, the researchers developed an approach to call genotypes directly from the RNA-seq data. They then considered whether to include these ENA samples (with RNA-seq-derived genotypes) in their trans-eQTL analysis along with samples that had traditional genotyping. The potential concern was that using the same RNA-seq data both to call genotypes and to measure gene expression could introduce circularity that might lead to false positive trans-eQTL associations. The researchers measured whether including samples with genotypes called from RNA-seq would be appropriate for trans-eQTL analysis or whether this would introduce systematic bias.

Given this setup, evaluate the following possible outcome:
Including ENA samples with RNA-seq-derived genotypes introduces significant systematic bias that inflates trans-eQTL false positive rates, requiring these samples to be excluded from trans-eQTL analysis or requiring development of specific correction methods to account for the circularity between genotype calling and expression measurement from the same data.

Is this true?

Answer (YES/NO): NO